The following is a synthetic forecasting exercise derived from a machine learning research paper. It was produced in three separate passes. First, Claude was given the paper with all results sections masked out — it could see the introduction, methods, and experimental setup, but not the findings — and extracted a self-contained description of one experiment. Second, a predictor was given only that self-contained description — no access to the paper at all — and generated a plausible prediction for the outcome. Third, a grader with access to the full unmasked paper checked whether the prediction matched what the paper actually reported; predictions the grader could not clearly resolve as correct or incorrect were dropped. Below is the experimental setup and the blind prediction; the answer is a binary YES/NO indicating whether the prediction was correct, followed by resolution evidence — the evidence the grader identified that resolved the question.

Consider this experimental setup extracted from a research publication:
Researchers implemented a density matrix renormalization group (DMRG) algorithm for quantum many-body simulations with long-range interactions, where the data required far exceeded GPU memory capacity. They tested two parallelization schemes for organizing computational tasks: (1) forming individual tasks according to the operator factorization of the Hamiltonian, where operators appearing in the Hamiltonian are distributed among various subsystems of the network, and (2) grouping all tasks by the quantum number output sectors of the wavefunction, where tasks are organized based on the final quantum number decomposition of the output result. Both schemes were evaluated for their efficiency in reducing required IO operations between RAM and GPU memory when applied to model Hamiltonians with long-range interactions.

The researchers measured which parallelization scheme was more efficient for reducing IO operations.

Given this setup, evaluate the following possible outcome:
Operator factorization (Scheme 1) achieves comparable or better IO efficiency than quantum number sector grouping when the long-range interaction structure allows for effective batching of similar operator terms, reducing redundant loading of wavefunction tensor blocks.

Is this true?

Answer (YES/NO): YES